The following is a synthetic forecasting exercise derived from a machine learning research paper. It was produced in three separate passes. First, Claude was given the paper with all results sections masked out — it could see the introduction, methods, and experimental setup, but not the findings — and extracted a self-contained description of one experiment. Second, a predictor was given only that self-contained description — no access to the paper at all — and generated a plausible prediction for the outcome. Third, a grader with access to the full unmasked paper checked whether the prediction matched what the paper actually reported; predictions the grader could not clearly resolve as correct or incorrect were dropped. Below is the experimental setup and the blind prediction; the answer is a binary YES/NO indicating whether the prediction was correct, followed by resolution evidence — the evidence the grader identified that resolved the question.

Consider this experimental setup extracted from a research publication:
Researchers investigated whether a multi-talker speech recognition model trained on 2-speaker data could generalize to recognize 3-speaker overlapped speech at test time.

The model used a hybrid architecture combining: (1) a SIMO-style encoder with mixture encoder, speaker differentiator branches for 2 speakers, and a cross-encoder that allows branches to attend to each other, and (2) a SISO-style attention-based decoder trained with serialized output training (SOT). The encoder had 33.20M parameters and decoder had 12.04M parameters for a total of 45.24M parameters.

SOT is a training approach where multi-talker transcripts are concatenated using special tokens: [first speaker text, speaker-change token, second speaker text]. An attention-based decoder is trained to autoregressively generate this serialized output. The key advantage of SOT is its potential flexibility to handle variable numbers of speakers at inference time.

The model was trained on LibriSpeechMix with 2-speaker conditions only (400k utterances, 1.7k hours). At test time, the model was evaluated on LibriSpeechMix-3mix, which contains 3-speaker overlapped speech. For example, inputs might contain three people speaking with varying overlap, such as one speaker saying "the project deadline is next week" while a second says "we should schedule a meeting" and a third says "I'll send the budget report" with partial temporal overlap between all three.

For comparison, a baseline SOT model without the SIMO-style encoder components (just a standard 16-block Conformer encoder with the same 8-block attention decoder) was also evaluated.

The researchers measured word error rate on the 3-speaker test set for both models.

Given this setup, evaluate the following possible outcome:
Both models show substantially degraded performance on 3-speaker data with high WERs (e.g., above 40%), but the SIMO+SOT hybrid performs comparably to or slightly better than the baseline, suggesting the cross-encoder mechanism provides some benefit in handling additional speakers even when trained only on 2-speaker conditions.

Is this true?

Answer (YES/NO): NO